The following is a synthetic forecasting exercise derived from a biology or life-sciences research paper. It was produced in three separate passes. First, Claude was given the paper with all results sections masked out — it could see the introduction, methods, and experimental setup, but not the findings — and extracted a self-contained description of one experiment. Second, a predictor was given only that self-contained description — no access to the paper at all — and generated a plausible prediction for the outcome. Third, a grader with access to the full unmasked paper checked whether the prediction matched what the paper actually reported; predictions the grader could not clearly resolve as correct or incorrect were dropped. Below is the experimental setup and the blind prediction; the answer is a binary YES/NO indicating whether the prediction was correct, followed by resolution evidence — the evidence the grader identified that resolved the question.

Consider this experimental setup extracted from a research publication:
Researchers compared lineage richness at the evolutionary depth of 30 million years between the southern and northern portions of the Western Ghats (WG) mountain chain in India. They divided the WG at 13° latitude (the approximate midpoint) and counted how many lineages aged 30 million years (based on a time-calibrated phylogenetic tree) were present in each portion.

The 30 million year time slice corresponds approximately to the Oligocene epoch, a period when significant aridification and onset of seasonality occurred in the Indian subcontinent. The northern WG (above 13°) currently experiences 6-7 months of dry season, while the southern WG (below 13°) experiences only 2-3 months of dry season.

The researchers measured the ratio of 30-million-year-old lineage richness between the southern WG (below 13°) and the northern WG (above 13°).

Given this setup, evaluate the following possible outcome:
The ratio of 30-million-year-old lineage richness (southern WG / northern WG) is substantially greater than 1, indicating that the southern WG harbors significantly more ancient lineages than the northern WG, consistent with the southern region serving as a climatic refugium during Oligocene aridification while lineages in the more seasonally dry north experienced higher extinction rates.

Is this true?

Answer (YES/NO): YES